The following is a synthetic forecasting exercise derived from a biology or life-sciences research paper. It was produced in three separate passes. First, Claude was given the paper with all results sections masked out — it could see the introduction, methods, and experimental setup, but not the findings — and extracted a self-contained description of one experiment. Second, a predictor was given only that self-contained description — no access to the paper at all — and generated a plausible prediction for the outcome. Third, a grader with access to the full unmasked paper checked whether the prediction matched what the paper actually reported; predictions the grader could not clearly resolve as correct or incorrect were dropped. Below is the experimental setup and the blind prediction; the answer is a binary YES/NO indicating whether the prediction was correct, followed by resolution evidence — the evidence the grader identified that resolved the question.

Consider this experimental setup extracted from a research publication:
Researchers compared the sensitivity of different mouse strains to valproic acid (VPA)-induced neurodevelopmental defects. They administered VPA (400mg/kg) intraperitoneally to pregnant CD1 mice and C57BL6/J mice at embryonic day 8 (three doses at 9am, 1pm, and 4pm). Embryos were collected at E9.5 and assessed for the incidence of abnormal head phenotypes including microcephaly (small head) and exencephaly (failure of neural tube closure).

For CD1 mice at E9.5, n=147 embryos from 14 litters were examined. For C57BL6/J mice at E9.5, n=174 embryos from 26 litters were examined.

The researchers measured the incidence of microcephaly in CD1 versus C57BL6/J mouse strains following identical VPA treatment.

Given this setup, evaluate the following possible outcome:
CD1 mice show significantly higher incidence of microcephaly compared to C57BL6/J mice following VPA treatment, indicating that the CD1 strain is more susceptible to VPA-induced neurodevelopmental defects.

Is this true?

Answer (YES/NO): NO